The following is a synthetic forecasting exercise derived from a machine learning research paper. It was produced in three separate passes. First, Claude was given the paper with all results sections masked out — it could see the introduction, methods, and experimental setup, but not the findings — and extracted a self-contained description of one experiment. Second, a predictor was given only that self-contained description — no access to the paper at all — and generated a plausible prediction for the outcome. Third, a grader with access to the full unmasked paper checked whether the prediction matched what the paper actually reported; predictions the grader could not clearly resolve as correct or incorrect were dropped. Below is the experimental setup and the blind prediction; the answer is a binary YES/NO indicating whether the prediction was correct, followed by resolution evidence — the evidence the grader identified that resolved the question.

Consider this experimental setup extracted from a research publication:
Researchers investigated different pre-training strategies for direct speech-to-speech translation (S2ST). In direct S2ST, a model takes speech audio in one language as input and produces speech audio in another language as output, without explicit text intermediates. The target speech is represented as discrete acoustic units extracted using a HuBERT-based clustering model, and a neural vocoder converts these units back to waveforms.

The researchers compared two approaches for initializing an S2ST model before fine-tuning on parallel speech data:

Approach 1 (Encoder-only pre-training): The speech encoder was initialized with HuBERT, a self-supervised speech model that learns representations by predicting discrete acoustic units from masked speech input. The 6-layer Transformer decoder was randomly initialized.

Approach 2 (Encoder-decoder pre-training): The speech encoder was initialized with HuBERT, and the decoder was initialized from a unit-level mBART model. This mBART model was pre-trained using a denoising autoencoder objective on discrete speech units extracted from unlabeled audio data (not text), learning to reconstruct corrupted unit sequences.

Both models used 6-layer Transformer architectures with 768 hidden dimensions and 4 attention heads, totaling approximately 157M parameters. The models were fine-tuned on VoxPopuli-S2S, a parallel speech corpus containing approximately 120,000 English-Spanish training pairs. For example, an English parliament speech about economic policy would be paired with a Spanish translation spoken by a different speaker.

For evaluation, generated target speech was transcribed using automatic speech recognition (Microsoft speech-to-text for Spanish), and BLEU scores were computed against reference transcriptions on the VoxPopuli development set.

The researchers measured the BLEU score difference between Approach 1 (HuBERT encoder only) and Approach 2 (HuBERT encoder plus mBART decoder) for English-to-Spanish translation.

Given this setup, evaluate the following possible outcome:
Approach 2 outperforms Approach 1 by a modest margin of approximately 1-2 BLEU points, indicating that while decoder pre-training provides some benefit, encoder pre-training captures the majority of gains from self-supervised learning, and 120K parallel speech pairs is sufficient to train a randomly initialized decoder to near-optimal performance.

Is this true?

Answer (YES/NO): YES